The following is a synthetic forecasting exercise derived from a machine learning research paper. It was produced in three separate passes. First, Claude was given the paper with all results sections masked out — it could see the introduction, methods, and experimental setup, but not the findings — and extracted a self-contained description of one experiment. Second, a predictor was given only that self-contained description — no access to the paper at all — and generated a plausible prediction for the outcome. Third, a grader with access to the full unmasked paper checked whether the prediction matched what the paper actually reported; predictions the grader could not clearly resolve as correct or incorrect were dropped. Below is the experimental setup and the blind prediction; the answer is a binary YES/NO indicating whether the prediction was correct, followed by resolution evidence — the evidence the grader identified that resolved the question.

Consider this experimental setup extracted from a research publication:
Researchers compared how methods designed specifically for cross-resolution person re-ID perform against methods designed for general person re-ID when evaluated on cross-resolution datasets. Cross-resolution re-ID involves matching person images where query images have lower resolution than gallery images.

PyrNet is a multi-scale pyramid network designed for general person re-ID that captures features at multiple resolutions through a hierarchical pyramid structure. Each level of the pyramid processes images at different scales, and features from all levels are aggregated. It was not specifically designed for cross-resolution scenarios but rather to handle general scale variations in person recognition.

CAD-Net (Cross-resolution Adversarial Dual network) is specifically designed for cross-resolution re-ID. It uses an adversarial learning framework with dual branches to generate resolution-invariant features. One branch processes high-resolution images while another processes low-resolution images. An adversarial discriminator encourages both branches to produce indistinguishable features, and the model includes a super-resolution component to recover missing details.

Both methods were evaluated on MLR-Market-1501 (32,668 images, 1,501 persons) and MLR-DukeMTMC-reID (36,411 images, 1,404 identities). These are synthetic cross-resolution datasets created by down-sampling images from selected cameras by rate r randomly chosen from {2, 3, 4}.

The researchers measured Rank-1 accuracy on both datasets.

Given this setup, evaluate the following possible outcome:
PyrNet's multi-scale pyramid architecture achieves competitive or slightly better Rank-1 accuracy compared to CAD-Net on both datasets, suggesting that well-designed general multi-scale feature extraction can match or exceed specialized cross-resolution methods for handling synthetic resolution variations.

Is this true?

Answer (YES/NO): YES